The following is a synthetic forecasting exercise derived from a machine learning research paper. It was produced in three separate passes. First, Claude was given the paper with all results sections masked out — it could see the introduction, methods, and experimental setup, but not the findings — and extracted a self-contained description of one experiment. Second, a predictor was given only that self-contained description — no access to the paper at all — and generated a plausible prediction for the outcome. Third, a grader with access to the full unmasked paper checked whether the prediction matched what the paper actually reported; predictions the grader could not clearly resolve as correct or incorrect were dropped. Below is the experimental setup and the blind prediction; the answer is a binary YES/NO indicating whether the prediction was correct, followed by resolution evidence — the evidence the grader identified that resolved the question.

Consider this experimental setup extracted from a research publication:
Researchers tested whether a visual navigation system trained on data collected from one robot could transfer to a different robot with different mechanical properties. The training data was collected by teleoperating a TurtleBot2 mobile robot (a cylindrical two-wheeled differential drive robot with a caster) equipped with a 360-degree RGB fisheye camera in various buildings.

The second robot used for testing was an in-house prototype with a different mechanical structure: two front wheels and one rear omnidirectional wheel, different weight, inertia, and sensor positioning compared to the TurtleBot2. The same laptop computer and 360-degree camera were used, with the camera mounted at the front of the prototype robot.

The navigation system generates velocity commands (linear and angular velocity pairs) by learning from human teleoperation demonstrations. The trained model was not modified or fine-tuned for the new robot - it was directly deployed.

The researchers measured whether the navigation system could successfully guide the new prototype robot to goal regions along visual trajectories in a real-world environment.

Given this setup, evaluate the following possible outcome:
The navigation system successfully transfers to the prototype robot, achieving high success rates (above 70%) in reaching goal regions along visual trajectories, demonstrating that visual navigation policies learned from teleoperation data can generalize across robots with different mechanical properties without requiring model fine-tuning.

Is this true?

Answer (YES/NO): YES